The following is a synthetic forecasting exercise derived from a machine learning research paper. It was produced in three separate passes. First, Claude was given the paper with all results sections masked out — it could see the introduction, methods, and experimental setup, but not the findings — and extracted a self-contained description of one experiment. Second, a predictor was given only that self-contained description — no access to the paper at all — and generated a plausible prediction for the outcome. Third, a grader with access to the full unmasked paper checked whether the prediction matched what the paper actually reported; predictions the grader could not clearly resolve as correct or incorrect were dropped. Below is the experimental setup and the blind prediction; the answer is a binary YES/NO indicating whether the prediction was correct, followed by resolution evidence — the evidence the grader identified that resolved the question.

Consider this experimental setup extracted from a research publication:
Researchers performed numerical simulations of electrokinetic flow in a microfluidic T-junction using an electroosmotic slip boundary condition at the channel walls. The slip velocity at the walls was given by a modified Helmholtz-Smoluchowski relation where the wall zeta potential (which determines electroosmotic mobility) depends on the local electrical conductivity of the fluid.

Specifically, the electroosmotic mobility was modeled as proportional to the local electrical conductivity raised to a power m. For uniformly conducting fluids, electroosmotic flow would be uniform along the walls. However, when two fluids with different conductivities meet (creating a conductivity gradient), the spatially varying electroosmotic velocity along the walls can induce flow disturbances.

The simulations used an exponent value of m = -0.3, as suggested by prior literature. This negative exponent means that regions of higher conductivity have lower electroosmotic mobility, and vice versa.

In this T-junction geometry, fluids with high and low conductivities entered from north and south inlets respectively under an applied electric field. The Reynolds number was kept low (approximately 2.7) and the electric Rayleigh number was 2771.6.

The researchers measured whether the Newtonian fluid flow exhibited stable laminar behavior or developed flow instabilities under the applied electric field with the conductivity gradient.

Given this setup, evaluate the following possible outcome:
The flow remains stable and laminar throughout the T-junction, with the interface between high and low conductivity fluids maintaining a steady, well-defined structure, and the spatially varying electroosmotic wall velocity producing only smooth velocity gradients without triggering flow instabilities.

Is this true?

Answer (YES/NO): NO